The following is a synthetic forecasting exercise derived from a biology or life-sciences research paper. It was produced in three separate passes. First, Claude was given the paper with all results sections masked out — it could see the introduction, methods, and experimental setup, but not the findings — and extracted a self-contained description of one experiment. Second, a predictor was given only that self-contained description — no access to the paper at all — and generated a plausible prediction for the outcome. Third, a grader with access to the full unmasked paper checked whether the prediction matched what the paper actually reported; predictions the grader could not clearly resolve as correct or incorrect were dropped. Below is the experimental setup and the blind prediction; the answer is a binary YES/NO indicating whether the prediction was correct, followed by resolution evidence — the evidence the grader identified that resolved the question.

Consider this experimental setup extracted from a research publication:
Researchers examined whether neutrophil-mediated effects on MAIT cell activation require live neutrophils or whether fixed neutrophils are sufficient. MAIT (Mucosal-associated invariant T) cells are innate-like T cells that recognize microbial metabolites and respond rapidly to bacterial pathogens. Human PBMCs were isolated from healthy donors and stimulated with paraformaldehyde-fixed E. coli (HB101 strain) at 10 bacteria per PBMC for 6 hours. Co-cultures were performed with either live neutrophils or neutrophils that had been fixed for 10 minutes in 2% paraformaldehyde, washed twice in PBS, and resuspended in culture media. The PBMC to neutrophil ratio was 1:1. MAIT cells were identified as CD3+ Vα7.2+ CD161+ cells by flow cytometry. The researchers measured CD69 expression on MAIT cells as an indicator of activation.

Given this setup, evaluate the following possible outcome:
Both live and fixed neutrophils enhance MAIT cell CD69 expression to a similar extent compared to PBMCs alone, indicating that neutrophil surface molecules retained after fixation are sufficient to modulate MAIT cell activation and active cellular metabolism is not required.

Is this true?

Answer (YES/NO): NO